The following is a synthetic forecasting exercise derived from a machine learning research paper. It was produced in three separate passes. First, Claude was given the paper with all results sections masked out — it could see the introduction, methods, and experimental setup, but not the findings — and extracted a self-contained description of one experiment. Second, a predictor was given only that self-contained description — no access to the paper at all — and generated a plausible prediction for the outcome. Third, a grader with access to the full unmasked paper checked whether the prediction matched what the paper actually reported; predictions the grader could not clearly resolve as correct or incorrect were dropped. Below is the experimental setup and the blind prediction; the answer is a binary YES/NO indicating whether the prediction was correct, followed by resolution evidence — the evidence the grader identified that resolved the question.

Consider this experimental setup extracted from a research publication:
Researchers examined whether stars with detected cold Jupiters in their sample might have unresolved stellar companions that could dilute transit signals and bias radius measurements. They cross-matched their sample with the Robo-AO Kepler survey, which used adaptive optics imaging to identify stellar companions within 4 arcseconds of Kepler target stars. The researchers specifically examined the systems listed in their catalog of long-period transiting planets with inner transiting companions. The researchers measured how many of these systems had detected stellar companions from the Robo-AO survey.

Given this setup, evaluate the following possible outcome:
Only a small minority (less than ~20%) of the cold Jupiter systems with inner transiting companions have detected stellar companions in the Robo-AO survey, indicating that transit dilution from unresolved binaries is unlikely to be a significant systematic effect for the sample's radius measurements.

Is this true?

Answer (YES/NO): YES